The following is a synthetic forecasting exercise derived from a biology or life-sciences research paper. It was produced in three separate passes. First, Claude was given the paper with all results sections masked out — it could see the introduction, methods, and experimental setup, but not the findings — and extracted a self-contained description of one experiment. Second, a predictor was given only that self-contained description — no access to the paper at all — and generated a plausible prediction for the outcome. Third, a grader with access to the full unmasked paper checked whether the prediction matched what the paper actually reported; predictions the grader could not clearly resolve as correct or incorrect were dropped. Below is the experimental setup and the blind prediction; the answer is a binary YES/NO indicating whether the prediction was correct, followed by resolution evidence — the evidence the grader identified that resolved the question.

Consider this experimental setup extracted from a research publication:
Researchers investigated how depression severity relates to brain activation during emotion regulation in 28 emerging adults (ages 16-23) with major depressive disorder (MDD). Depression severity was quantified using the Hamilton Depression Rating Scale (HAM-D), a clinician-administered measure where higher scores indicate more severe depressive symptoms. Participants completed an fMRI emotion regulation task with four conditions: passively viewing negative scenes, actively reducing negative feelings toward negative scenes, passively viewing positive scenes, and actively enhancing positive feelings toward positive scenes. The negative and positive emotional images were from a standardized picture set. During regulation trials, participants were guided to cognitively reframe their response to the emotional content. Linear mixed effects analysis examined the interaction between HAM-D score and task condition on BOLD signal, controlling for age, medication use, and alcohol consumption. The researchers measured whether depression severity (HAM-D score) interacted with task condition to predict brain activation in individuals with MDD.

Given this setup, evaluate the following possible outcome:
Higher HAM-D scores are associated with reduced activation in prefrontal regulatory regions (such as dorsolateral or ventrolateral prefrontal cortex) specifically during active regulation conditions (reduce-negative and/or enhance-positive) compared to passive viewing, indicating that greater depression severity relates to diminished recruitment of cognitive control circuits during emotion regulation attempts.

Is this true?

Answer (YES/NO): NO